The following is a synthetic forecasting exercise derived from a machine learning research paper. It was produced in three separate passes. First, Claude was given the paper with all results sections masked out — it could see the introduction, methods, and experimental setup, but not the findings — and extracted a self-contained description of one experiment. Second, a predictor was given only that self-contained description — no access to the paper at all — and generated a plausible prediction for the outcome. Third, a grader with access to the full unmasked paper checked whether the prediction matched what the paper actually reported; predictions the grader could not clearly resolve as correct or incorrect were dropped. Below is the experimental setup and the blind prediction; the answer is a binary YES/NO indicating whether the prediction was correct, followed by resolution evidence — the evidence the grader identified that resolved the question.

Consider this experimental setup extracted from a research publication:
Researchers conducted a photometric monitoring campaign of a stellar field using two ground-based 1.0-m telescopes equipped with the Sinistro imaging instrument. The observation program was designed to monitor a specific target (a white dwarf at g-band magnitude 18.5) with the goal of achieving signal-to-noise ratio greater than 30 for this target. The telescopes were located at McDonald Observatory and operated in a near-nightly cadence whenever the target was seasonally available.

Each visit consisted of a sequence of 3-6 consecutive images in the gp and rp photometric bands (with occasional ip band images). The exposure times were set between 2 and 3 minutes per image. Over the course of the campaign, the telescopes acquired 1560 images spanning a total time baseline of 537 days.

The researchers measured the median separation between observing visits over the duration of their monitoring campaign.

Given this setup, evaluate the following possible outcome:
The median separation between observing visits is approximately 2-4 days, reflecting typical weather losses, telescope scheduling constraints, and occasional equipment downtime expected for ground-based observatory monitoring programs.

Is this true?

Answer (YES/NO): NO